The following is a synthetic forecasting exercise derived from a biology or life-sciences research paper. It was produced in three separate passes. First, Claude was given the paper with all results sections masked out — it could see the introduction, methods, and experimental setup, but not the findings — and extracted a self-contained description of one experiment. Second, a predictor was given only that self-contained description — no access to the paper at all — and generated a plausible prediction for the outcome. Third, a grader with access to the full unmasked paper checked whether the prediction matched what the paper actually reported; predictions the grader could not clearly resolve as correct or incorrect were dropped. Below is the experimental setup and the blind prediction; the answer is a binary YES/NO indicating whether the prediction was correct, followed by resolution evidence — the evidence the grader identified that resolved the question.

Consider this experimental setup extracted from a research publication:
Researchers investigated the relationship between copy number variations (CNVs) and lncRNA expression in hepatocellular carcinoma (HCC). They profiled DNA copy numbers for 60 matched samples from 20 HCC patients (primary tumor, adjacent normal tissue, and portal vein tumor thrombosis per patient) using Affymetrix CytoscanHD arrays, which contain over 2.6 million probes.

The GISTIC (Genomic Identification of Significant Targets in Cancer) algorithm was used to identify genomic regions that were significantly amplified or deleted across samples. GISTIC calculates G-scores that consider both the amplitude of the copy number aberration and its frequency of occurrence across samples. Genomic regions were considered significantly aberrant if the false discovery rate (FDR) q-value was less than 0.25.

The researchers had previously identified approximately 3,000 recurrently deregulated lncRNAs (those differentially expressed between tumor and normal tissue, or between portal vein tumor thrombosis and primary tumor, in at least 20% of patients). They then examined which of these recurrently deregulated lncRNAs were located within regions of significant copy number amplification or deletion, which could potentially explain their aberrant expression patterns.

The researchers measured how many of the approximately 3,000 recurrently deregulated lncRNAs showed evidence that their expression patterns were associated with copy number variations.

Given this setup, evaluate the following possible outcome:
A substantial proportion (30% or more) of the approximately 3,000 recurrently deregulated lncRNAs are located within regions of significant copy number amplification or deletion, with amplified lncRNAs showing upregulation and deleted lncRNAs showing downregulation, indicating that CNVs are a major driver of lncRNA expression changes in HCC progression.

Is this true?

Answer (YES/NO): NO